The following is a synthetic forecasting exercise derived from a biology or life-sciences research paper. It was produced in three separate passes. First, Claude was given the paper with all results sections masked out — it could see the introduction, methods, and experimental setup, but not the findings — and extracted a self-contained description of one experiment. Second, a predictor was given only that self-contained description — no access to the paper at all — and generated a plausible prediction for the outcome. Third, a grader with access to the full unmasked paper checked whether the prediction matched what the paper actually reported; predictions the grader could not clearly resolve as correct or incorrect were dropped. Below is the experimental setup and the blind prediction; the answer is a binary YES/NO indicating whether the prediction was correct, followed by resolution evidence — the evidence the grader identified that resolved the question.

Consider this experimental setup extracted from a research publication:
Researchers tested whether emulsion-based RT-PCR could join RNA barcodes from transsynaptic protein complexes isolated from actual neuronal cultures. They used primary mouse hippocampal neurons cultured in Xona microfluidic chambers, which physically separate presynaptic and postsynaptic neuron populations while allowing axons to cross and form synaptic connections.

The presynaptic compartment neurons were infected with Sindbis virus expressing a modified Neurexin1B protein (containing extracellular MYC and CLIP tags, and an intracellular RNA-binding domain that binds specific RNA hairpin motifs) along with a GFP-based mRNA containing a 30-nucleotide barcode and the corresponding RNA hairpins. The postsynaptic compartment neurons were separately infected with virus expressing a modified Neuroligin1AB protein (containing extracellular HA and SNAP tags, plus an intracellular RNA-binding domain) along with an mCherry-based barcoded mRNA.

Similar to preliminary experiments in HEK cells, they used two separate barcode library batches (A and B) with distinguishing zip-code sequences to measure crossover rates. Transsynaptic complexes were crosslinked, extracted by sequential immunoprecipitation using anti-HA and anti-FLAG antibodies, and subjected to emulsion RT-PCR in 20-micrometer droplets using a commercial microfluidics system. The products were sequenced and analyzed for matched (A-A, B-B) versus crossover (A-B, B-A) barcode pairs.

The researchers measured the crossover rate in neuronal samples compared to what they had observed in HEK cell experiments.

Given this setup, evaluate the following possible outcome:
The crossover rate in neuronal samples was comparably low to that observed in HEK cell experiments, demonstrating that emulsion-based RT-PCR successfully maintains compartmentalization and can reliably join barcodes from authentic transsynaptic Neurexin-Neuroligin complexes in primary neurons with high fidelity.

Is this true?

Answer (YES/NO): NO